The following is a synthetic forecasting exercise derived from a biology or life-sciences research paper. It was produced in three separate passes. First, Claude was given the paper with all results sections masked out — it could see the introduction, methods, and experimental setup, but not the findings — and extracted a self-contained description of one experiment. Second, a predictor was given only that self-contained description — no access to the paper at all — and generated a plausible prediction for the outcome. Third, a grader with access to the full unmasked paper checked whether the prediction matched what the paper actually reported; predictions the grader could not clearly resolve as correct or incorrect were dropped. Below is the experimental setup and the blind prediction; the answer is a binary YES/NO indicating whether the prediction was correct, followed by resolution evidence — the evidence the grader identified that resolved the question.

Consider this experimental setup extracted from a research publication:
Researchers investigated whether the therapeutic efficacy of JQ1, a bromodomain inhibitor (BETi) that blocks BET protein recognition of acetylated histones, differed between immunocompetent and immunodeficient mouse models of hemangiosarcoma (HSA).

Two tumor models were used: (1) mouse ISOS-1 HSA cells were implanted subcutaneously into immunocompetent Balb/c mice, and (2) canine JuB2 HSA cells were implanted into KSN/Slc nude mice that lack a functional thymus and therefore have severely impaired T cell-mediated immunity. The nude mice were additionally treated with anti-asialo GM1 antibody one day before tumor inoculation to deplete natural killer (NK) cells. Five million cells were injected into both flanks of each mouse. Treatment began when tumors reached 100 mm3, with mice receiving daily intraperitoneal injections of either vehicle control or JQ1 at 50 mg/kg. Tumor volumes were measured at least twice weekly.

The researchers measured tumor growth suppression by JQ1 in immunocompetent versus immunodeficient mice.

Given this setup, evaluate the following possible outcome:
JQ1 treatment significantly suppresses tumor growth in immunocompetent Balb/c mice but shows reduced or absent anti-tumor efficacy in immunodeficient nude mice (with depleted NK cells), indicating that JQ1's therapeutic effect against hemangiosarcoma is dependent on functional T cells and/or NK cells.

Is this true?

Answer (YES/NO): NO